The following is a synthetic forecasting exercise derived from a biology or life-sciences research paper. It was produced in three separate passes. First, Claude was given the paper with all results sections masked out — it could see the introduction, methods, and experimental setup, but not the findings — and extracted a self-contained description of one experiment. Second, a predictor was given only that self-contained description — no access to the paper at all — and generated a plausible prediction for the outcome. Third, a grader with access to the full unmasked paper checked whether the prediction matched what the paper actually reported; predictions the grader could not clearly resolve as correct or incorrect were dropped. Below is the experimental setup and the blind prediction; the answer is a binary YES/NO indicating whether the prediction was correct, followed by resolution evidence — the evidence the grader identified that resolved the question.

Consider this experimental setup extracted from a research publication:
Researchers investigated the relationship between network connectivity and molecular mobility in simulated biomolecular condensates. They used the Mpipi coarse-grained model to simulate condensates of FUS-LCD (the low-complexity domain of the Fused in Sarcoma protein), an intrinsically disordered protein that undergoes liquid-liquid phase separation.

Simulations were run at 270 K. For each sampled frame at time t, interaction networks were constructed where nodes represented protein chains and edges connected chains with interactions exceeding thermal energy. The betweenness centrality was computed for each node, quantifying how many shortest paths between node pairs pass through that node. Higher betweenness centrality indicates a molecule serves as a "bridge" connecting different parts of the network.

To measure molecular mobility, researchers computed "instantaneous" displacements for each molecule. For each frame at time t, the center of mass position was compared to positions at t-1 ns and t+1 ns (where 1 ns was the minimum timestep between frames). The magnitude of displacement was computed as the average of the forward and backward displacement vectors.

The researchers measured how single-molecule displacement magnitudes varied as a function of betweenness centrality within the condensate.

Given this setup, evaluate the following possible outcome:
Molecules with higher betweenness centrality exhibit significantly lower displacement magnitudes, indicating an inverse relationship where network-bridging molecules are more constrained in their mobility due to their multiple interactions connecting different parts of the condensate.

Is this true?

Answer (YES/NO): YES